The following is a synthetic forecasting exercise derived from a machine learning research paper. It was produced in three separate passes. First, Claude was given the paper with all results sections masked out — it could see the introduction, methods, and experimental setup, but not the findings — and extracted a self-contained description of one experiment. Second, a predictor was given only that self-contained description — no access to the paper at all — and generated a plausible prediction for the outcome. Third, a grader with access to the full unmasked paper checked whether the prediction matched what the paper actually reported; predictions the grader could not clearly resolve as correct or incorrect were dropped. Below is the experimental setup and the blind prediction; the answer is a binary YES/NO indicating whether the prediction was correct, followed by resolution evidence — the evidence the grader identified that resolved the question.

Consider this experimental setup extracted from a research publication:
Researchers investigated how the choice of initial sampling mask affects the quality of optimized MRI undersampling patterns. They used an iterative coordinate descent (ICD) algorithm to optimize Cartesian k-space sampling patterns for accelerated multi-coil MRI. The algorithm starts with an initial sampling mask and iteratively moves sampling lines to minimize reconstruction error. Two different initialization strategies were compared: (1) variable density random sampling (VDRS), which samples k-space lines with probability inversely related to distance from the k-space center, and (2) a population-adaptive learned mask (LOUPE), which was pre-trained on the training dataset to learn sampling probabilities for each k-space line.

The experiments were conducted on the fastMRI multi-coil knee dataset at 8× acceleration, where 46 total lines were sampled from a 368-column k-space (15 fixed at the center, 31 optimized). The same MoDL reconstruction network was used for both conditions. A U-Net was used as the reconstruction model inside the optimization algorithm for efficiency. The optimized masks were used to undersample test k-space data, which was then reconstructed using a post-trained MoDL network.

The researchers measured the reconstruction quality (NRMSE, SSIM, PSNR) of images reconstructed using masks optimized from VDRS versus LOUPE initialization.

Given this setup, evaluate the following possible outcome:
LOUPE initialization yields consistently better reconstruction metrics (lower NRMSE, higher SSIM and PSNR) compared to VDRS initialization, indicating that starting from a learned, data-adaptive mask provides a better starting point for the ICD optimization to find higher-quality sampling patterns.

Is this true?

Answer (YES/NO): YES